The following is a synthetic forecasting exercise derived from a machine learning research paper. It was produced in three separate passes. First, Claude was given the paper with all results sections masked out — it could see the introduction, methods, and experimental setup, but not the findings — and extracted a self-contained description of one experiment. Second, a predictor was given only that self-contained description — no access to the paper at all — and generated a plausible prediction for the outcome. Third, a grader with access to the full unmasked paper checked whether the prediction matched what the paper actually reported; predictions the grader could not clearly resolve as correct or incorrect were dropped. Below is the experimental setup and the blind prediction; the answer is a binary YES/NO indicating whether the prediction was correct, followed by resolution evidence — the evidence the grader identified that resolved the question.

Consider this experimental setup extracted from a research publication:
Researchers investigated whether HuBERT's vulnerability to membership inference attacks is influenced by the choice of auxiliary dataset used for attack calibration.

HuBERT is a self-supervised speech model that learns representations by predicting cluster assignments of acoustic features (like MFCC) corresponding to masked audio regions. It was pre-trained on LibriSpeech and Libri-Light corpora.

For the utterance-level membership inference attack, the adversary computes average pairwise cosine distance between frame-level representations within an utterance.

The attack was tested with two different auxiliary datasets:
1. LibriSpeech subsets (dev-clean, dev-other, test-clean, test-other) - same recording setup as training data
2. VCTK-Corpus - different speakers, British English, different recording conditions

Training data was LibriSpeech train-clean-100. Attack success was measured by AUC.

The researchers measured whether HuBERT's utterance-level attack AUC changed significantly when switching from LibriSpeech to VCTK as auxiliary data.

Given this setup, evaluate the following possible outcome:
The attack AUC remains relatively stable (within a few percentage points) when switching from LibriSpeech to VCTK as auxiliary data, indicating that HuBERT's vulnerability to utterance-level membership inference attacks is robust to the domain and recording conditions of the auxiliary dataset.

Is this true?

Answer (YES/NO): YES